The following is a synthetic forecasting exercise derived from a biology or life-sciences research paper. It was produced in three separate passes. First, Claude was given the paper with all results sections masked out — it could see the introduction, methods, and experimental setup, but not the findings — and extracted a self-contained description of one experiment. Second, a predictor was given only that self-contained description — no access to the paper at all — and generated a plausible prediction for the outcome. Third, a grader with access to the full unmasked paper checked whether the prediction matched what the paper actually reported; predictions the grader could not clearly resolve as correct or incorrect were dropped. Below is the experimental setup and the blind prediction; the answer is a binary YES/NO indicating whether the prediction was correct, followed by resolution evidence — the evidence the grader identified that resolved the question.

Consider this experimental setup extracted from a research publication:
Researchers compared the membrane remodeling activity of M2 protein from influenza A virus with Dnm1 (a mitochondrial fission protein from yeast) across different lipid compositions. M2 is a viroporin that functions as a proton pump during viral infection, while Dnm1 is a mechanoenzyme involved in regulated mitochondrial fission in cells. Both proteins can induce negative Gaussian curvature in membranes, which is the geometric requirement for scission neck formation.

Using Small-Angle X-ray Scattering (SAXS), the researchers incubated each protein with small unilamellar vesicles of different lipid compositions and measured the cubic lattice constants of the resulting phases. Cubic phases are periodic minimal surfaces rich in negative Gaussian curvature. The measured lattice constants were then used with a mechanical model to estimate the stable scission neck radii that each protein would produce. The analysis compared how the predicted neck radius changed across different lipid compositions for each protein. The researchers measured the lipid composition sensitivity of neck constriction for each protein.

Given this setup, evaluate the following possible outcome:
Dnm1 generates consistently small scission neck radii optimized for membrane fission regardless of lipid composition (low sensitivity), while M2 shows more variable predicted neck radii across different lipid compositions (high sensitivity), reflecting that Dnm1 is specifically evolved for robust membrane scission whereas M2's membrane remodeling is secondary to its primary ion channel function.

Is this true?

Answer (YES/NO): NO